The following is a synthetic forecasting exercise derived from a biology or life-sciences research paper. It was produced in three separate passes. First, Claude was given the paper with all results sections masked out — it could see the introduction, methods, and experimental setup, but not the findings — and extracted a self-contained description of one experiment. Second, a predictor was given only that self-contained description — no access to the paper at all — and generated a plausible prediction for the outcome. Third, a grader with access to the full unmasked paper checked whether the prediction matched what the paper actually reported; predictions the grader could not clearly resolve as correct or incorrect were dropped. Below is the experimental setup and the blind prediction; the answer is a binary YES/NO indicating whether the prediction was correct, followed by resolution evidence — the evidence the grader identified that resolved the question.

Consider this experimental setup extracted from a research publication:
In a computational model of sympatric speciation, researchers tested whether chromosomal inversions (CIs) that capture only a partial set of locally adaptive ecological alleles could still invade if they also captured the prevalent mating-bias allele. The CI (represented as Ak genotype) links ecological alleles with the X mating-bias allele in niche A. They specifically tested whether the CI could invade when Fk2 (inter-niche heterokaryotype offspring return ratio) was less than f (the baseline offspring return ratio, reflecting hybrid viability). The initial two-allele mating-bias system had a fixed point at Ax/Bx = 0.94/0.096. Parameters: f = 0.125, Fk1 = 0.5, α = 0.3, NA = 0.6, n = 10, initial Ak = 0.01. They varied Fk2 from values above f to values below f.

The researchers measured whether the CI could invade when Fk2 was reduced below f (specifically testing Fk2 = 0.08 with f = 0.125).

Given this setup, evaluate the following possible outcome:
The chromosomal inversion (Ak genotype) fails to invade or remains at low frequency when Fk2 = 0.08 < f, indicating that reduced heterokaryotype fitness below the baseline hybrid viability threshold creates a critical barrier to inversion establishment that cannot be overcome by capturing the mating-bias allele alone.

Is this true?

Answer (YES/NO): YES